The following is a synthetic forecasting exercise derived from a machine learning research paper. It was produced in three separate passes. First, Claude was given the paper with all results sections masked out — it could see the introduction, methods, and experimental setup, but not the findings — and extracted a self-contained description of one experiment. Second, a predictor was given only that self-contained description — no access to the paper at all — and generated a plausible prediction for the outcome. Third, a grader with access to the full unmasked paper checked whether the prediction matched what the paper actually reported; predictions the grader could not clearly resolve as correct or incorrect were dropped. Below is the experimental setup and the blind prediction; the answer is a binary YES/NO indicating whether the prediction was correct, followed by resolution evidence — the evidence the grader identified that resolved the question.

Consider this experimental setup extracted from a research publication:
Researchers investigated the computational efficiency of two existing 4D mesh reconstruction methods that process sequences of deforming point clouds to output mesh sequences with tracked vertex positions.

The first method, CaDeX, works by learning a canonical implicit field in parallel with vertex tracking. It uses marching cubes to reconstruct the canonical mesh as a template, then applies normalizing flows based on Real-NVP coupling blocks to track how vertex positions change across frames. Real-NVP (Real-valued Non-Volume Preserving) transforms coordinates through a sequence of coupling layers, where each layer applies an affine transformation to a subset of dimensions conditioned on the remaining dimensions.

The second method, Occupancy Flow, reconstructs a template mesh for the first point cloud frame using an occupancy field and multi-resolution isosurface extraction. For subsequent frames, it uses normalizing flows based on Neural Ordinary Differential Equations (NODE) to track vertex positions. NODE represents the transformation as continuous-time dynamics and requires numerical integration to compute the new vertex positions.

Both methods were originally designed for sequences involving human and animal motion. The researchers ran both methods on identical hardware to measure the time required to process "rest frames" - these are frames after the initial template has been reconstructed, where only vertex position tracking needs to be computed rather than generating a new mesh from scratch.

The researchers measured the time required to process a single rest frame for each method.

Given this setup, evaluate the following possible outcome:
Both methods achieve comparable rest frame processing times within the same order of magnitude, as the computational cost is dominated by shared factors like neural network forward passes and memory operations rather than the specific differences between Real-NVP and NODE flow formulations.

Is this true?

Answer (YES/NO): YES